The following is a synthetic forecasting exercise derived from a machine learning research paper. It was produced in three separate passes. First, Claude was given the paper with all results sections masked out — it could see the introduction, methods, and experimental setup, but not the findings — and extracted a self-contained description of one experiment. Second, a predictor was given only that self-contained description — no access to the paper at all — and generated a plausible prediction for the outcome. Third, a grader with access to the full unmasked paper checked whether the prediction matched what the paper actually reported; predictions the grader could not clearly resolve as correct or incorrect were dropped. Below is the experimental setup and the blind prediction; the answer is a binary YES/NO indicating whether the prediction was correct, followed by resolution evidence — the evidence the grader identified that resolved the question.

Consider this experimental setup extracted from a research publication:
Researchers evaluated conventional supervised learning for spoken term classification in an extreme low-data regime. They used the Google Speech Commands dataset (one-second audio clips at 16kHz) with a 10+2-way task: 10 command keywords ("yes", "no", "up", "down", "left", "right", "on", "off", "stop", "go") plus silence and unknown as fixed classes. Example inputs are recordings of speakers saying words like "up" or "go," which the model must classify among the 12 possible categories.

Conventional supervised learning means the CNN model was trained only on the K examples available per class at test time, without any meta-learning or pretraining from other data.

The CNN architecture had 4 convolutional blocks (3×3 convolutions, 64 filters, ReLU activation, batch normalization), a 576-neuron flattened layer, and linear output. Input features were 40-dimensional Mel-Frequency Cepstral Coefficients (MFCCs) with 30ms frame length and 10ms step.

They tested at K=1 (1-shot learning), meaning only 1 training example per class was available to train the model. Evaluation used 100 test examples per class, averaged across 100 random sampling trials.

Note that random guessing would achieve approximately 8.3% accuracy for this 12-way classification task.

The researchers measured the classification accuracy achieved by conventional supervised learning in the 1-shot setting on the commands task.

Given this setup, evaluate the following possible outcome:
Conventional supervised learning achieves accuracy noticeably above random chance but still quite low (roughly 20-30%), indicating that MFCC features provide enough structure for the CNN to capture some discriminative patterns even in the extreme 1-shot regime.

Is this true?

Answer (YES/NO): NO